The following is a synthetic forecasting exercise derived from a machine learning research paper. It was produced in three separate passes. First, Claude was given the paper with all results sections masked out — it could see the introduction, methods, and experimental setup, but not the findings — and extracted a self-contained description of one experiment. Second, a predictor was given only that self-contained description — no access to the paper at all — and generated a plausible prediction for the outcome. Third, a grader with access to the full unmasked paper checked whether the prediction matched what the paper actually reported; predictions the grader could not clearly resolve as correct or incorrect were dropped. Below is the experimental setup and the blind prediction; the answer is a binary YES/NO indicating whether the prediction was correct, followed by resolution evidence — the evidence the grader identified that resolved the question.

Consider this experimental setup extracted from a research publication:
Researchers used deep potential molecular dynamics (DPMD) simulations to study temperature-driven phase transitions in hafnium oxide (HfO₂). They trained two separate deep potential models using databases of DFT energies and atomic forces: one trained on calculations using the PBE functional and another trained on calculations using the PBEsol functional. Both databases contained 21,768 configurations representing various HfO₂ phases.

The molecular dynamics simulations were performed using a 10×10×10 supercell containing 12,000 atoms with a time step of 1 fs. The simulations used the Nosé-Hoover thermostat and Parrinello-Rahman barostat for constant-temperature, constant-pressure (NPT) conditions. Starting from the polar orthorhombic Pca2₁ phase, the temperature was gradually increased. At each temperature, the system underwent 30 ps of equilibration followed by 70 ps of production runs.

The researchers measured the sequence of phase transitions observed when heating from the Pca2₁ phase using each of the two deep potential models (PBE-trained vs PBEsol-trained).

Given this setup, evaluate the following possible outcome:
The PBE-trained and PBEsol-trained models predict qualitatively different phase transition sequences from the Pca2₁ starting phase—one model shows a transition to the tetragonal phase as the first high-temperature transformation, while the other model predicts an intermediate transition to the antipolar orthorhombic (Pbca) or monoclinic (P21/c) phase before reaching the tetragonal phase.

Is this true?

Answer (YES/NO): NO